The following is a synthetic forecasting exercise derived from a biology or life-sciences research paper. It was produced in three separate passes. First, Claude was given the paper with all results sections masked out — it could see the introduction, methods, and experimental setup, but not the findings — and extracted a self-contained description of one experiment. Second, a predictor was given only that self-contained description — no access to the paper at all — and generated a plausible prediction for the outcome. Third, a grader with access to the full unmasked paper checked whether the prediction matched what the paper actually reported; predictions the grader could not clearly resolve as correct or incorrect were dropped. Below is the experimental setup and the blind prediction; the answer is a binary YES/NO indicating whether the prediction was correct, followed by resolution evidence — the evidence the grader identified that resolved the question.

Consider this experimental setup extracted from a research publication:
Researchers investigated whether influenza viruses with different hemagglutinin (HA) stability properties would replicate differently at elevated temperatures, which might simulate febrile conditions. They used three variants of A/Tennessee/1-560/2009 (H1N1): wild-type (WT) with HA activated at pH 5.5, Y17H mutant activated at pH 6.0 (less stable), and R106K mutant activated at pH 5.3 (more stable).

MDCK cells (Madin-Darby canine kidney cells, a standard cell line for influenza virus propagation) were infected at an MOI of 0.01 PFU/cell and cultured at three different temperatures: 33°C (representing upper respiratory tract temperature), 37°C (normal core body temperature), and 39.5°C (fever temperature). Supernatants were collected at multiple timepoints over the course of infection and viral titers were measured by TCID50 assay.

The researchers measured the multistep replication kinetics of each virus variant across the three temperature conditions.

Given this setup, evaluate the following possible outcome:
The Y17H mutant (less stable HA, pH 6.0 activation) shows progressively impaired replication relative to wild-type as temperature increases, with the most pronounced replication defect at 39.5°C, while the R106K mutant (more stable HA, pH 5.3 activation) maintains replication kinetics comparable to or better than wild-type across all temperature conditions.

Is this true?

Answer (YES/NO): NO